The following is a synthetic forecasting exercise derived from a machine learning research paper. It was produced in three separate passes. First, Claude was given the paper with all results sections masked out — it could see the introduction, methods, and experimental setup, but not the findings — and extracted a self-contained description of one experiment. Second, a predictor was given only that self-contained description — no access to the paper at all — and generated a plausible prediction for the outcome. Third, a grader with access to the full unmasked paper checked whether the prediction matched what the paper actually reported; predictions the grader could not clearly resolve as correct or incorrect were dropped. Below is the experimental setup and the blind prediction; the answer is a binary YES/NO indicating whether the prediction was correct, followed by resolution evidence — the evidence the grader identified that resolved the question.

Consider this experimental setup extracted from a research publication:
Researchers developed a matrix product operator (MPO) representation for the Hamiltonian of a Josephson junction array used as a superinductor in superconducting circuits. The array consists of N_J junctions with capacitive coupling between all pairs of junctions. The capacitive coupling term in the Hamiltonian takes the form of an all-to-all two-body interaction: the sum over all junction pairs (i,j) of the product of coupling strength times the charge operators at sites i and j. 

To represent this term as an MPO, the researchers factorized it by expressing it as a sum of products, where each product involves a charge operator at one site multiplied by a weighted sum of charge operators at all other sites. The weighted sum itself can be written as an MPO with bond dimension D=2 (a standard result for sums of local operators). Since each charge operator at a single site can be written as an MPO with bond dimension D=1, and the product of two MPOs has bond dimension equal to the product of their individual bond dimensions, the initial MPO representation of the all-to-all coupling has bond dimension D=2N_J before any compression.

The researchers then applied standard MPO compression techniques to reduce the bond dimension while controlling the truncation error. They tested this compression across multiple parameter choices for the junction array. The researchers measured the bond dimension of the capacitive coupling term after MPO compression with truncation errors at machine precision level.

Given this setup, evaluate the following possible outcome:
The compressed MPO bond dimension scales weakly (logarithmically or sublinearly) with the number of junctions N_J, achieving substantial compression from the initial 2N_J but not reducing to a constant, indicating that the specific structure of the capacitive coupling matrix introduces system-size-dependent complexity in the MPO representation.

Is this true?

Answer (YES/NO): NO